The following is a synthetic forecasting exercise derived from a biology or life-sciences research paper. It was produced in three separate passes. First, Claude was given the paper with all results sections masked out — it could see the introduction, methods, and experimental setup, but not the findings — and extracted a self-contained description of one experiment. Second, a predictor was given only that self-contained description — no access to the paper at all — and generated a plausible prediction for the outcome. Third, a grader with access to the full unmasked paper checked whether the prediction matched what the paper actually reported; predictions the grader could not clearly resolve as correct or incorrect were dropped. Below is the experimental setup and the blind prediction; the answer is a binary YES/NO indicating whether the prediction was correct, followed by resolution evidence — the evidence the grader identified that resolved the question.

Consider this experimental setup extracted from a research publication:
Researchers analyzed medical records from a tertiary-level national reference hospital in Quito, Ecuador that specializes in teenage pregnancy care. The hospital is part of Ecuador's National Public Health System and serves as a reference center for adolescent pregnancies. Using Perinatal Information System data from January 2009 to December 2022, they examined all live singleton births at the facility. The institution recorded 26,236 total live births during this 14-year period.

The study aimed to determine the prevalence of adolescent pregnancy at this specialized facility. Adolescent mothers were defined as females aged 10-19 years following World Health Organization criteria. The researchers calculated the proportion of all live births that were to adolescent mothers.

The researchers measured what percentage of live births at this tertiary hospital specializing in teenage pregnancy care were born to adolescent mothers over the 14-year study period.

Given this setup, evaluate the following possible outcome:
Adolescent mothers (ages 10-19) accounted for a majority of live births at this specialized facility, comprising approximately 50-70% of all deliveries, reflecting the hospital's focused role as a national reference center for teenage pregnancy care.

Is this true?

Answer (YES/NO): NO